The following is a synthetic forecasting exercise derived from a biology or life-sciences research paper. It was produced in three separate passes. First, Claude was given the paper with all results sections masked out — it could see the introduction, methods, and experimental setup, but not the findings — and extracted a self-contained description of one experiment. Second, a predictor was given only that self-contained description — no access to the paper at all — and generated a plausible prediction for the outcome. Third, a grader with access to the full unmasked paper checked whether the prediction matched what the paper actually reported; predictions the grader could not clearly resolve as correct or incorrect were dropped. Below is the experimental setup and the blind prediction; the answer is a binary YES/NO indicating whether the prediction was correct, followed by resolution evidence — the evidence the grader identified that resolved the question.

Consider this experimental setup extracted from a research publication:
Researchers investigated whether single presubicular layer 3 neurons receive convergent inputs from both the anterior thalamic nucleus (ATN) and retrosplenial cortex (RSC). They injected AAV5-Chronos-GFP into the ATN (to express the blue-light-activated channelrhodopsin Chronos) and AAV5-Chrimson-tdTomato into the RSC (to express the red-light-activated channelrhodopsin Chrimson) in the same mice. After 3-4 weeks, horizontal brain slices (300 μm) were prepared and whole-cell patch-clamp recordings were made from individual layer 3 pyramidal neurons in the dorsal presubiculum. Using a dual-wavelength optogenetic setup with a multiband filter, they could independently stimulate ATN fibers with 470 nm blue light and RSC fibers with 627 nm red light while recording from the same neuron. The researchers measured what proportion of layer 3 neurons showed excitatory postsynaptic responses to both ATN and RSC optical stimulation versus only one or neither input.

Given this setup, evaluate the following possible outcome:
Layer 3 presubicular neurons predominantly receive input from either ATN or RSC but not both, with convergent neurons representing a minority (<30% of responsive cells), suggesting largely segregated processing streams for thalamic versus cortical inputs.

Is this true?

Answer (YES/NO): NO